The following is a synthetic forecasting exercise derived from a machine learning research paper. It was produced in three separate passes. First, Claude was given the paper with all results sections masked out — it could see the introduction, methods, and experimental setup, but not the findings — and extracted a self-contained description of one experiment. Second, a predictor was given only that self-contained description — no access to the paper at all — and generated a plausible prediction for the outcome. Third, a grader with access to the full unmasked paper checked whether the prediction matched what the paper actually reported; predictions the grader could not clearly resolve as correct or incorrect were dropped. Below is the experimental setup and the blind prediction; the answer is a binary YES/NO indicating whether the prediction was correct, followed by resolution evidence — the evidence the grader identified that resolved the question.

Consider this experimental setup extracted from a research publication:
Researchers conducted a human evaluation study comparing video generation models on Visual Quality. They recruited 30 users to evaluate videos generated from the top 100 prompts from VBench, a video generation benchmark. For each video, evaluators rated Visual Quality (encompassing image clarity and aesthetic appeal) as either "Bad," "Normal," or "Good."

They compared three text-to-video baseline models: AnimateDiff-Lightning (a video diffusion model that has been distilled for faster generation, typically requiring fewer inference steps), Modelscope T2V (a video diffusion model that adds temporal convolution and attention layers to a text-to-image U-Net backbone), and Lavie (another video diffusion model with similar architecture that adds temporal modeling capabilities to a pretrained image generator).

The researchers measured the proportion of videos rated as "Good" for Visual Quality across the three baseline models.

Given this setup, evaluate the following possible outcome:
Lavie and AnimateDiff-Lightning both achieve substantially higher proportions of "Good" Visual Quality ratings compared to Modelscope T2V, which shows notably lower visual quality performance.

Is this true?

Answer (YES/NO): NO